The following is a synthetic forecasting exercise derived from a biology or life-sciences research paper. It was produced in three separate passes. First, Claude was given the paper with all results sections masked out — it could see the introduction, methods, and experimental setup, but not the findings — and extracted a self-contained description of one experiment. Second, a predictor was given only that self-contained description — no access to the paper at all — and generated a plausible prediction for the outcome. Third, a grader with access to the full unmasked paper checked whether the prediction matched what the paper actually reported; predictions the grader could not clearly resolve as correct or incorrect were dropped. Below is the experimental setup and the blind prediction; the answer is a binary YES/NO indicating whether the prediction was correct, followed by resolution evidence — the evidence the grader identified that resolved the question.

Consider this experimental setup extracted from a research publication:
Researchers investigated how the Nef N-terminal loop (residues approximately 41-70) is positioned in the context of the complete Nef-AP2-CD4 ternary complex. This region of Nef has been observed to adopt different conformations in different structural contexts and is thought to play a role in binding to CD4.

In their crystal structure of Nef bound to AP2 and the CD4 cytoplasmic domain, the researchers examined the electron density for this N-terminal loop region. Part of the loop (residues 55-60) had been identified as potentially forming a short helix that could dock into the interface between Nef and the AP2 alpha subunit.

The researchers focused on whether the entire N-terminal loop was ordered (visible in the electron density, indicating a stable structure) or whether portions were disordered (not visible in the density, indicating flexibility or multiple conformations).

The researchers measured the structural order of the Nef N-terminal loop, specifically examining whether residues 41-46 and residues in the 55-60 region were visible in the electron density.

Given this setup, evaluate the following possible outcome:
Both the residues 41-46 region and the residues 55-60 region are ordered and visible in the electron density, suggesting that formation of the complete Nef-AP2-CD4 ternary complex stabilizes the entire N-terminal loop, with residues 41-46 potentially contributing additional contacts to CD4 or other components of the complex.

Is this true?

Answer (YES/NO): NO